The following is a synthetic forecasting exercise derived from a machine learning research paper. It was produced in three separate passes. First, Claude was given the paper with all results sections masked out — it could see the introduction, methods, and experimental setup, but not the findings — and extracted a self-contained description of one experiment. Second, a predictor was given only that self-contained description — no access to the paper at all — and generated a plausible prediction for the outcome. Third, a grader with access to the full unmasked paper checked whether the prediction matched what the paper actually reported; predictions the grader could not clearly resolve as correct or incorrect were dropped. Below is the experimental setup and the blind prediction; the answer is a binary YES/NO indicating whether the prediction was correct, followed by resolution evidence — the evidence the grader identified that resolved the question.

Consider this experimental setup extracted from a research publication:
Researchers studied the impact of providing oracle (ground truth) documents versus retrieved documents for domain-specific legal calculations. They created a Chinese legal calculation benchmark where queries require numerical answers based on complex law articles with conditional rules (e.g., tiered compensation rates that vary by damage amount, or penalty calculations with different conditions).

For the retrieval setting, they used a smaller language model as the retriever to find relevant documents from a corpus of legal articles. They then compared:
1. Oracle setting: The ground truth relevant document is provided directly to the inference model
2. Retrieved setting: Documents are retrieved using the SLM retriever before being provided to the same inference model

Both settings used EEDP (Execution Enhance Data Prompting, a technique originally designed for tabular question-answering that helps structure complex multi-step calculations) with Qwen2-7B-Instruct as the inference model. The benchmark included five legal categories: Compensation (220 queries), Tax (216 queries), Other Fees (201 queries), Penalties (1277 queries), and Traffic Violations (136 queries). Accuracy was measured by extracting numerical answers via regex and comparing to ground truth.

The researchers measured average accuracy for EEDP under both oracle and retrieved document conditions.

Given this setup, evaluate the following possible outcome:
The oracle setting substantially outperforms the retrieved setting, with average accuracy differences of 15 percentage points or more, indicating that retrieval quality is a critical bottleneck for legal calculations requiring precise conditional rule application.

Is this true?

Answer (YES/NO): NO